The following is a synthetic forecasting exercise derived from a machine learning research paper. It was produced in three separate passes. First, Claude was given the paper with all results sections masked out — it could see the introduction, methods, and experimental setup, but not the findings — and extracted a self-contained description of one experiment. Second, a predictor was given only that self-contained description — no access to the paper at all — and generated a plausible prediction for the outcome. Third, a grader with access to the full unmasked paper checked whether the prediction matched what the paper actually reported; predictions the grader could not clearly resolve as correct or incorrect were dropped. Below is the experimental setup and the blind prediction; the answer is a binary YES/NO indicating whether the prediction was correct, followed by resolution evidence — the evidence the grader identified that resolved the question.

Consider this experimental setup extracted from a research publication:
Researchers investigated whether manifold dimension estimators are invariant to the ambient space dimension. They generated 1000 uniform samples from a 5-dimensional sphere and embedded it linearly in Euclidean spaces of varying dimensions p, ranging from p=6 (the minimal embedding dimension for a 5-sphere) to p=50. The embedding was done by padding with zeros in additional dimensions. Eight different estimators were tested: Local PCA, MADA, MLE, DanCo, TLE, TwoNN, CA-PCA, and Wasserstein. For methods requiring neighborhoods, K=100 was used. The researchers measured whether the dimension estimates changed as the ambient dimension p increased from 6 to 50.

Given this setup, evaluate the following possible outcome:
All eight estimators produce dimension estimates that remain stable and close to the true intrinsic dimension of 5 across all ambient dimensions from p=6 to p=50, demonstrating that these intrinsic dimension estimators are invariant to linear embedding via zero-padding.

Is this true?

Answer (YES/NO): YES